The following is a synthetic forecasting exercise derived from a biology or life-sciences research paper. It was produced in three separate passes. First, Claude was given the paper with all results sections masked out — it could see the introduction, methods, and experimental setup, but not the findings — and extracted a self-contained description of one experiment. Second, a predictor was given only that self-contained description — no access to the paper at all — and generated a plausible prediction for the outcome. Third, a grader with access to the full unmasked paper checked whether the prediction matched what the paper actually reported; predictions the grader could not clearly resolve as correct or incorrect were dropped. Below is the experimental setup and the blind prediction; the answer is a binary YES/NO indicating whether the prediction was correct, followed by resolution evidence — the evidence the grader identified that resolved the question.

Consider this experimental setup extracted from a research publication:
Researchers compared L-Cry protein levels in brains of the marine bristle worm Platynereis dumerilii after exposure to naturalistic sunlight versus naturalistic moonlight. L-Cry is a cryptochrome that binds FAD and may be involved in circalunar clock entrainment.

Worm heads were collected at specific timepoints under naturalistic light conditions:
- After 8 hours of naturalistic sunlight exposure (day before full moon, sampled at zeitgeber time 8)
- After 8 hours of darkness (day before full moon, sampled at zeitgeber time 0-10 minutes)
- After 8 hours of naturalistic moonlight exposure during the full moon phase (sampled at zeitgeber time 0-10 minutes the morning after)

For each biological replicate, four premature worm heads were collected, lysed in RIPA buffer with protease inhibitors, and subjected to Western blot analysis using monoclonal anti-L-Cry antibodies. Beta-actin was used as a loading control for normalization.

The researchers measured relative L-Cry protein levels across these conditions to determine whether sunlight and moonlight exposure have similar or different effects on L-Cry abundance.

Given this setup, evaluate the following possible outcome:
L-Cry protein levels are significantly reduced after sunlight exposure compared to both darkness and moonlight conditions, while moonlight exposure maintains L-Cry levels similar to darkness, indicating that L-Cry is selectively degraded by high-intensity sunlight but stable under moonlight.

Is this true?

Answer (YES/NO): YES